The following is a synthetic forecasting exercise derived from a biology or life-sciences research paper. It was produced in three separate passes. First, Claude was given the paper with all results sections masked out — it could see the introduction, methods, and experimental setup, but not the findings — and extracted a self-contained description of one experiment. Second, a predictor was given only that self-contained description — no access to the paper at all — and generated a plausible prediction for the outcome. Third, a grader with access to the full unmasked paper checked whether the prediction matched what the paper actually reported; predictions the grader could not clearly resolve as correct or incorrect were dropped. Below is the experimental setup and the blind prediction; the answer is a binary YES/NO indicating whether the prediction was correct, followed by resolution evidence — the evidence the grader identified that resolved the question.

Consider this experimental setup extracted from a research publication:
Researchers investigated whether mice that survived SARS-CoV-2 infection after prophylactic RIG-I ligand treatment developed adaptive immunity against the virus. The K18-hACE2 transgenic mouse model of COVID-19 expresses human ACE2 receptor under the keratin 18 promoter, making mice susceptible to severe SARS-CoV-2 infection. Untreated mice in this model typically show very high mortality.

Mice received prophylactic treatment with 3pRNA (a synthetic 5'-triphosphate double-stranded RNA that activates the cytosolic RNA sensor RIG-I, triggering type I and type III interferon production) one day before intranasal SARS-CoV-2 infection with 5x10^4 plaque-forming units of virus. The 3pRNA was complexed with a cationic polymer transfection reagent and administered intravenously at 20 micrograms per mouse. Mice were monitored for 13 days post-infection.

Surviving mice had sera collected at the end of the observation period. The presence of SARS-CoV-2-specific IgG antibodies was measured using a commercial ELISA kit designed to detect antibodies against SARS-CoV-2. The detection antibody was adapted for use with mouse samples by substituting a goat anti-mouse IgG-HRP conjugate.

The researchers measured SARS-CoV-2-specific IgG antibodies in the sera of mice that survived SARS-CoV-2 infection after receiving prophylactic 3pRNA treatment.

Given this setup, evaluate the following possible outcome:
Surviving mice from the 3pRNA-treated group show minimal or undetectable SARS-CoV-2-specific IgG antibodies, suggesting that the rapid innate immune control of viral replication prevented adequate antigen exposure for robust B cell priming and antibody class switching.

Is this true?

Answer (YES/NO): NO